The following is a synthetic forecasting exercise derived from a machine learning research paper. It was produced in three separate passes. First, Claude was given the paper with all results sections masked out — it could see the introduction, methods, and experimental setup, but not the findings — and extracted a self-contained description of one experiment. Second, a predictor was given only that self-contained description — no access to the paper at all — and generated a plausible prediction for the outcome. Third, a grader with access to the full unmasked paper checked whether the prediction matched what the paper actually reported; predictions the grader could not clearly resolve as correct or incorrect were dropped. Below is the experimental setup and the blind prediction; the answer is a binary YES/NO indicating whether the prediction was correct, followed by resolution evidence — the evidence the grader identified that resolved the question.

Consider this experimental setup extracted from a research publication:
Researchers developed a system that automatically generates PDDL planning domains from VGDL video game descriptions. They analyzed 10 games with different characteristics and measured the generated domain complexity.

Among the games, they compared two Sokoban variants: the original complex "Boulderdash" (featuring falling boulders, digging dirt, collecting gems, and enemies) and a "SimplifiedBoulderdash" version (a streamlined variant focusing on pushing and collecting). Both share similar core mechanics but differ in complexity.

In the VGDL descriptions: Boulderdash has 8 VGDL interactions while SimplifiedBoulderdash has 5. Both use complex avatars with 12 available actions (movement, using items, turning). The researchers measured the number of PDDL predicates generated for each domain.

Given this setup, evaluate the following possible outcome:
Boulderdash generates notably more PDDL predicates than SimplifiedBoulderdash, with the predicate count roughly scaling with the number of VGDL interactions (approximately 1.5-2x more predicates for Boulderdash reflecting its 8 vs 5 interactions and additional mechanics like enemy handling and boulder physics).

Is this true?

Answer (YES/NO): NO